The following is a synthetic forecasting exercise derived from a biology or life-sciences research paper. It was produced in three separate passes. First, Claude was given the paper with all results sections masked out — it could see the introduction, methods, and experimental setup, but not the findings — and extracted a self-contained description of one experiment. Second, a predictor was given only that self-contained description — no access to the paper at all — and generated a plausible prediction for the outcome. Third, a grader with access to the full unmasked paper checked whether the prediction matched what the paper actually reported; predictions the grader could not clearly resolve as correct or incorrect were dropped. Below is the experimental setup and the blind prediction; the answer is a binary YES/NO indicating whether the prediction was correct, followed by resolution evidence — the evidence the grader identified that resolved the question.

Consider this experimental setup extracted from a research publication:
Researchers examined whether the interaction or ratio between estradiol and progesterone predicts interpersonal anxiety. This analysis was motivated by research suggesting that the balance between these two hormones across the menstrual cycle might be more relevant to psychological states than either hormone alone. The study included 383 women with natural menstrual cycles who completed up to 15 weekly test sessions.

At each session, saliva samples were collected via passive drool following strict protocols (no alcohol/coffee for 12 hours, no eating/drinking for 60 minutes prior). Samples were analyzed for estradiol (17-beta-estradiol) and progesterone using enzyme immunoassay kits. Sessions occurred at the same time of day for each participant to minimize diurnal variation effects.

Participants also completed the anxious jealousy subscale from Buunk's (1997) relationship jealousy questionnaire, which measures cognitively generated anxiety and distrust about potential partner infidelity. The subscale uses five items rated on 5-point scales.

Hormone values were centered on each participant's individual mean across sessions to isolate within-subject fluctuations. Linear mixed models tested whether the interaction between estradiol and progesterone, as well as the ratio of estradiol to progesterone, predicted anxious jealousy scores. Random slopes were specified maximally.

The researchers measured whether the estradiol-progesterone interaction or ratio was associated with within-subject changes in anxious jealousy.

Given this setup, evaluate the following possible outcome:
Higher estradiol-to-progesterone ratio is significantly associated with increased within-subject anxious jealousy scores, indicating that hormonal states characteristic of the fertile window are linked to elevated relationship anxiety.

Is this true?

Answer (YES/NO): NO